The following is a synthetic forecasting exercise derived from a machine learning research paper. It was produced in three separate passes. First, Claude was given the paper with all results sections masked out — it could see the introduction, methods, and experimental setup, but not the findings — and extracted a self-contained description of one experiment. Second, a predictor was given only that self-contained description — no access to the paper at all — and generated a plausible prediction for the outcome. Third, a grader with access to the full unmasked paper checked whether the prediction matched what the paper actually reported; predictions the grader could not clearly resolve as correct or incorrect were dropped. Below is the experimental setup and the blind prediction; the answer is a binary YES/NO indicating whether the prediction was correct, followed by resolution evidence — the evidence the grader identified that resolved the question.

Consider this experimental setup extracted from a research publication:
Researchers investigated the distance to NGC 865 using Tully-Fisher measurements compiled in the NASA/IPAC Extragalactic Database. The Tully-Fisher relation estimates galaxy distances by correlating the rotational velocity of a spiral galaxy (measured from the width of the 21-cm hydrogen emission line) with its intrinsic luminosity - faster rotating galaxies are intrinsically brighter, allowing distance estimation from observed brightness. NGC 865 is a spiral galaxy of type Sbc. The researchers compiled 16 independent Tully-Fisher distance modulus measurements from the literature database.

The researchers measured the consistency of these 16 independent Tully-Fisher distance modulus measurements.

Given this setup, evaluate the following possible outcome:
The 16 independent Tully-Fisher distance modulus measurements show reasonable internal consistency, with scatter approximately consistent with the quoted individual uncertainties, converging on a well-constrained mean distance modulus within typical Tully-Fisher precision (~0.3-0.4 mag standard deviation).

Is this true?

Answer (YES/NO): YES